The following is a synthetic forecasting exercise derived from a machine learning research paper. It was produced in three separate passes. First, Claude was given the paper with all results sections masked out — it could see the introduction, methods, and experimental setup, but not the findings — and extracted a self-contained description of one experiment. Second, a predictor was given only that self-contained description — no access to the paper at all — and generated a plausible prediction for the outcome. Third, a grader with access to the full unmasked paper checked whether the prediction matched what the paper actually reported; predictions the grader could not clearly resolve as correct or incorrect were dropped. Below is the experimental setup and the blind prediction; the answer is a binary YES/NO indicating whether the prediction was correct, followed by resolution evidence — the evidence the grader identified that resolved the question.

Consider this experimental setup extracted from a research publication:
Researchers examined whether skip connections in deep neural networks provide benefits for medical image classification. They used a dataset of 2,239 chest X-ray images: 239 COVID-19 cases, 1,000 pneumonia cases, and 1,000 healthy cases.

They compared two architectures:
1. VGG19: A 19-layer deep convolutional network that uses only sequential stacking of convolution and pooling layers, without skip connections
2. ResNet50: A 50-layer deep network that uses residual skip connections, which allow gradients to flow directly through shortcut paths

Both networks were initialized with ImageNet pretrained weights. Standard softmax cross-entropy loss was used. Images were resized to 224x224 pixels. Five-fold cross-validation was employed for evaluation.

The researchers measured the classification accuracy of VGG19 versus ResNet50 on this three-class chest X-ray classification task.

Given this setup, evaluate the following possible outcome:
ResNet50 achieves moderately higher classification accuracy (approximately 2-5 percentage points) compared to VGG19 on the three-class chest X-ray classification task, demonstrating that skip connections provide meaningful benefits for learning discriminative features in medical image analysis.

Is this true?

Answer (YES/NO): NO